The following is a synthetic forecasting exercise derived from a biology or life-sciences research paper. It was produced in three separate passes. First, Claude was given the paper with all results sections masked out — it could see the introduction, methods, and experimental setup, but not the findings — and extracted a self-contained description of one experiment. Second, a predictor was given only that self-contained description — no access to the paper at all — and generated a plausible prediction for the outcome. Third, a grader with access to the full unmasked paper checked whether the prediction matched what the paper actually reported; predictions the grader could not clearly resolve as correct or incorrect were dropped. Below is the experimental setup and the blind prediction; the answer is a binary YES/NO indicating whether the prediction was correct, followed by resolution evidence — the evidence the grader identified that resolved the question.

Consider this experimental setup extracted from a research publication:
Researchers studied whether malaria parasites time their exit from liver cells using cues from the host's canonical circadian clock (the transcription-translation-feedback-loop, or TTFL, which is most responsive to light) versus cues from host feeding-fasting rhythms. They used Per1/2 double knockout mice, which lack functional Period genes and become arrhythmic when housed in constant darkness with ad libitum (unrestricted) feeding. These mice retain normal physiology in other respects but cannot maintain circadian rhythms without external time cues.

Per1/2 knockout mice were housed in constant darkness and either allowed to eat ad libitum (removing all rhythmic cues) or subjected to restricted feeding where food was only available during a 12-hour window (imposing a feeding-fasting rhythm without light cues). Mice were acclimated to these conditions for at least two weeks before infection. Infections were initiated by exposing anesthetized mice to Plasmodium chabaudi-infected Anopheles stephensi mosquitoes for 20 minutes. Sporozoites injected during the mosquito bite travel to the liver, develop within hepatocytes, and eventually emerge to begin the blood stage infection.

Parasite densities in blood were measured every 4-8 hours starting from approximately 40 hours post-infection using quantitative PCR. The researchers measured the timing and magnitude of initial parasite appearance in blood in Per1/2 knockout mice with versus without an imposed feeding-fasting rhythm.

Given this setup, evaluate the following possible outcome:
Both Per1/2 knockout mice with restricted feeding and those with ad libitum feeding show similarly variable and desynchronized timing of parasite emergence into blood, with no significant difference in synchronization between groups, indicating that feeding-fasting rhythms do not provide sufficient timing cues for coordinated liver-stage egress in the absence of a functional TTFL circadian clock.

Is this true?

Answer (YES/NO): NO